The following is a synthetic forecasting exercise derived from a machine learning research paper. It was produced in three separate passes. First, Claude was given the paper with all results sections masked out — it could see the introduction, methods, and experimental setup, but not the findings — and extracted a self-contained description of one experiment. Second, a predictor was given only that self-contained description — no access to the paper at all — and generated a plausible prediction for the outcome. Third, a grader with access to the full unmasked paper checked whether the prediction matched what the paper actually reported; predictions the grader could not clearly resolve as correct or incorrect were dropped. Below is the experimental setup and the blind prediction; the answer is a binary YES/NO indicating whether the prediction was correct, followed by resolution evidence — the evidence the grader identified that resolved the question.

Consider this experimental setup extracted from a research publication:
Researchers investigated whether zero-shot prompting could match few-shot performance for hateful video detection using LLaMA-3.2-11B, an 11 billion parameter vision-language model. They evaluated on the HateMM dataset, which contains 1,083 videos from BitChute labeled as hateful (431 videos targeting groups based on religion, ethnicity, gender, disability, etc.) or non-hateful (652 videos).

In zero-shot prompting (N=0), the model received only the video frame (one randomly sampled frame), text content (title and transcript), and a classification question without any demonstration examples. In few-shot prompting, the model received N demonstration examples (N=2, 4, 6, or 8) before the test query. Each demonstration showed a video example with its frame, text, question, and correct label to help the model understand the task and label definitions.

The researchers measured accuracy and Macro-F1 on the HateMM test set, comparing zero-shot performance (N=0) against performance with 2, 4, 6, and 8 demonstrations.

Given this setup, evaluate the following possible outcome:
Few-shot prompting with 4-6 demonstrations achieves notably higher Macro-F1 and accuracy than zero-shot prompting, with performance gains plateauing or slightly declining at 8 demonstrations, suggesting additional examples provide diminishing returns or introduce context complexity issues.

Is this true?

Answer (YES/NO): NO